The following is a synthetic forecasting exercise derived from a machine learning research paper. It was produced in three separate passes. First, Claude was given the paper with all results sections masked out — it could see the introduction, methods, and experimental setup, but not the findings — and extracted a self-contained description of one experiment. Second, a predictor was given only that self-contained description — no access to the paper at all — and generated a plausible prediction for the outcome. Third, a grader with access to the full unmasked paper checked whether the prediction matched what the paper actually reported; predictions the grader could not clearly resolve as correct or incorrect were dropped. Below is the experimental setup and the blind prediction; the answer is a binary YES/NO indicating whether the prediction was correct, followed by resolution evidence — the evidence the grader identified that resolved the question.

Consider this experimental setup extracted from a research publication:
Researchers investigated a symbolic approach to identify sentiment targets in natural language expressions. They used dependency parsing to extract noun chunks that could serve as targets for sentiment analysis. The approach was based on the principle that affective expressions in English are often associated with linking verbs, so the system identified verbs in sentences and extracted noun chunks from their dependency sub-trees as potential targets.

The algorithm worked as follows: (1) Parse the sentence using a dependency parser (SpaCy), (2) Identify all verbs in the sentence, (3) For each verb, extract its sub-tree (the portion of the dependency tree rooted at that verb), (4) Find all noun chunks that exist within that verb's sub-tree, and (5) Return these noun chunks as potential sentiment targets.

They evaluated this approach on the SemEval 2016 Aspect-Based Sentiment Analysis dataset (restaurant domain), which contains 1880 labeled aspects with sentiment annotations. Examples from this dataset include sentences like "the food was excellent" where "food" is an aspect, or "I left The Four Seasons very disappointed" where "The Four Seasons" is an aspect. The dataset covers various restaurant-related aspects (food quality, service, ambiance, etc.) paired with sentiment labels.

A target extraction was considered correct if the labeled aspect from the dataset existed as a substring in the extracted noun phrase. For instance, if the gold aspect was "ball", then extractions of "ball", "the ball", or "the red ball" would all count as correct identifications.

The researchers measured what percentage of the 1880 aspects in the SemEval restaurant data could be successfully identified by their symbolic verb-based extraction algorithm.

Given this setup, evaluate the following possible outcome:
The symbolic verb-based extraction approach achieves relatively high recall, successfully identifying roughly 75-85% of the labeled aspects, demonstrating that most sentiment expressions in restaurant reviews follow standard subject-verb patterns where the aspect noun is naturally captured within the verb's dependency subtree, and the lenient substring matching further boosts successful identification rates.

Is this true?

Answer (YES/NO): NO